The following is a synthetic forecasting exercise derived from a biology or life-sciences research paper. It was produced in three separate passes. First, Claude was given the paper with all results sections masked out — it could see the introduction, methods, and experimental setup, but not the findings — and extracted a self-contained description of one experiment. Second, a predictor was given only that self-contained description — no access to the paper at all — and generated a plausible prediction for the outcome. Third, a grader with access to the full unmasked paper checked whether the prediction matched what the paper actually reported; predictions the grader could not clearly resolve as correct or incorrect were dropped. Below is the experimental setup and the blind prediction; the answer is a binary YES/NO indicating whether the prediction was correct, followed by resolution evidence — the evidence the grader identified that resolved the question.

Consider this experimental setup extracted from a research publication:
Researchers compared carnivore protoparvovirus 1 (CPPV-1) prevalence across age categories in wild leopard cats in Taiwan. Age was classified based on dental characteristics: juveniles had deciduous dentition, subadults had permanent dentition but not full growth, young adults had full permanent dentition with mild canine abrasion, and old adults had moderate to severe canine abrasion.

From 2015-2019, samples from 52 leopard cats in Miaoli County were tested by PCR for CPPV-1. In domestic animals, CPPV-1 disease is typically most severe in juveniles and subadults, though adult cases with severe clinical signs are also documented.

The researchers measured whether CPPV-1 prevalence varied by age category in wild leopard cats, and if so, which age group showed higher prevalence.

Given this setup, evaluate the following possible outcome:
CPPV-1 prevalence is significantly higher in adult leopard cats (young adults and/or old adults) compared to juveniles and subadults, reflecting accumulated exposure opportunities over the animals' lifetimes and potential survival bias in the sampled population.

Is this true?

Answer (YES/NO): YES